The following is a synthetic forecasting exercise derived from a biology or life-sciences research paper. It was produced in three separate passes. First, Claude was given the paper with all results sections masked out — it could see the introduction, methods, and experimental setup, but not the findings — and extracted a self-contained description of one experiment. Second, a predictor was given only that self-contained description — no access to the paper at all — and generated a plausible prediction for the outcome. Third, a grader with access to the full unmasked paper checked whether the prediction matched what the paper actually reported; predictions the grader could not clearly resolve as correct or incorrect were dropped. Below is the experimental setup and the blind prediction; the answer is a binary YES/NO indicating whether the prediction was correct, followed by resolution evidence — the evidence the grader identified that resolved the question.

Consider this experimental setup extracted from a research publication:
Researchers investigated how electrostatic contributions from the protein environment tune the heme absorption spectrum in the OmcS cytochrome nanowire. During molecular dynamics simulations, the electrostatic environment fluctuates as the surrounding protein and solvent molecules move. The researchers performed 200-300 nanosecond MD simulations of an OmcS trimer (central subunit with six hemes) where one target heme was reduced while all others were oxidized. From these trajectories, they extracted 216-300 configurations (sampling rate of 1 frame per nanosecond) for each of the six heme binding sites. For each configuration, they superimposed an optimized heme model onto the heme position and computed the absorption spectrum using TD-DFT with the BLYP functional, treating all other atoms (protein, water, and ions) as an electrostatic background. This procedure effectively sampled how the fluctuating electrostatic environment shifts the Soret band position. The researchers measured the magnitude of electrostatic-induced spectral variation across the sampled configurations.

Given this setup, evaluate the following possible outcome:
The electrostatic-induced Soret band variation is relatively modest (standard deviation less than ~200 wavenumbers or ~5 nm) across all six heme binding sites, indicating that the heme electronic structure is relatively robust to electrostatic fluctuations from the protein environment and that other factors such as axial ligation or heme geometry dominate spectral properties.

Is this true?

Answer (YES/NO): NO